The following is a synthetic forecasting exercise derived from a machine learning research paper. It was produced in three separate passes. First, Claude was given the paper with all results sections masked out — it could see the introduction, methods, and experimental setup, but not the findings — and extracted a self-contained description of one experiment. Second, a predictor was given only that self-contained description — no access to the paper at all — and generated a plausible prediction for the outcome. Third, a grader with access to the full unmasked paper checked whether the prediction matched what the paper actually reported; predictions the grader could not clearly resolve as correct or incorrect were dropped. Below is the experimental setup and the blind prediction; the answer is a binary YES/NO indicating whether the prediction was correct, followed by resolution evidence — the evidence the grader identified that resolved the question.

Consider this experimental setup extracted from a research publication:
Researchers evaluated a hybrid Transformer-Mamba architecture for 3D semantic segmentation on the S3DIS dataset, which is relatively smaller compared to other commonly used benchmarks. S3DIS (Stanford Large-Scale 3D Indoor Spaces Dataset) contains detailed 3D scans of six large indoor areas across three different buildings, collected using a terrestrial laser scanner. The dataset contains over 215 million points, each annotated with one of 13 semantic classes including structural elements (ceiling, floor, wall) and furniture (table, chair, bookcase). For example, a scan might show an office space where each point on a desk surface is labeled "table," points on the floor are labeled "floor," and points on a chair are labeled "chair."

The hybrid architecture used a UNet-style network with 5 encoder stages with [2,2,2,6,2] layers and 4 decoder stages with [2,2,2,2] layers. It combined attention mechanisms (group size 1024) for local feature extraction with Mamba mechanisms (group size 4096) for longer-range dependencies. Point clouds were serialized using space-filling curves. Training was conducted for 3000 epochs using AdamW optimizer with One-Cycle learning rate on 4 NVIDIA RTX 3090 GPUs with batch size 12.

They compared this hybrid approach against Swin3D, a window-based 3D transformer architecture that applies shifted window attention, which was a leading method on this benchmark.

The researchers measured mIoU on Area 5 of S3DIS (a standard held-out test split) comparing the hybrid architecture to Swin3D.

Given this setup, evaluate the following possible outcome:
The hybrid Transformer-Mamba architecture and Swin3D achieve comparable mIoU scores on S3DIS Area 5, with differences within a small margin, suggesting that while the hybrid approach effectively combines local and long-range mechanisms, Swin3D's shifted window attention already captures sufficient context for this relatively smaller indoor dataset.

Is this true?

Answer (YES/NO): YES